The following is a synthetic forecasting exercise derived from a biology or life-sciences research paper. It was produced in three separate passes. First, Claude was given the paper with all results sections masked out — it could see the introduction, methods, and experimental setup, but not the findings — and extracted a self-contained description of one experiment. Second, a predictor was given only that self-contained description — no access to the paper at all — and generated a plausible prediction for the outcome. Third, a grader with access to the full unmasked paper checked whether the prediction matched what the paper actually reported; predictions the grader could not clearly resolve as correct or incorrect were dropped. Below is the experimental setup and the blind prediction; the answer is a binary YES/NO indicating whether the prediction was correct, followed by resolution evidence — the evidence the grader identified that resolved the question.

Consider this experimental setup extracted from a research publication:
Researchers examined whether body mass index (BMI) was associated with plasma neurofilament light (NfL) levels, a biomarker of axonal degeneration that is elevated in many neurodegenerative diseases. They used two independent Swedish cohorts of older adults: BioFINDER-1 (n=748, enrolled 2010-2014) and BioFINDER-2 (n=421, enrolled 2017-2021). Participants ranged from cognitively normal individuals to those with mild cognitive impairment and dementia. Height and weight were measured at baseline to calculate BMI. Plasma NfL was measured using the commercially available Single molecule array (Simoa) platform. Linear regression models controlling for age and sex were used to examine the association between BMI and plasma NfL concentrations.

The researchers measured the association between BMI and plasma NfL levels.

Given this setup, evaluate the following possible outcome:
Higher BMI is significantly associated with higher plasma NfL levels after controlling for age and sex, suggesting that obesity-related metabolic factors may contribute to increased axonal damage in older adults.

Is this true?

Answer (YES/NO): NO